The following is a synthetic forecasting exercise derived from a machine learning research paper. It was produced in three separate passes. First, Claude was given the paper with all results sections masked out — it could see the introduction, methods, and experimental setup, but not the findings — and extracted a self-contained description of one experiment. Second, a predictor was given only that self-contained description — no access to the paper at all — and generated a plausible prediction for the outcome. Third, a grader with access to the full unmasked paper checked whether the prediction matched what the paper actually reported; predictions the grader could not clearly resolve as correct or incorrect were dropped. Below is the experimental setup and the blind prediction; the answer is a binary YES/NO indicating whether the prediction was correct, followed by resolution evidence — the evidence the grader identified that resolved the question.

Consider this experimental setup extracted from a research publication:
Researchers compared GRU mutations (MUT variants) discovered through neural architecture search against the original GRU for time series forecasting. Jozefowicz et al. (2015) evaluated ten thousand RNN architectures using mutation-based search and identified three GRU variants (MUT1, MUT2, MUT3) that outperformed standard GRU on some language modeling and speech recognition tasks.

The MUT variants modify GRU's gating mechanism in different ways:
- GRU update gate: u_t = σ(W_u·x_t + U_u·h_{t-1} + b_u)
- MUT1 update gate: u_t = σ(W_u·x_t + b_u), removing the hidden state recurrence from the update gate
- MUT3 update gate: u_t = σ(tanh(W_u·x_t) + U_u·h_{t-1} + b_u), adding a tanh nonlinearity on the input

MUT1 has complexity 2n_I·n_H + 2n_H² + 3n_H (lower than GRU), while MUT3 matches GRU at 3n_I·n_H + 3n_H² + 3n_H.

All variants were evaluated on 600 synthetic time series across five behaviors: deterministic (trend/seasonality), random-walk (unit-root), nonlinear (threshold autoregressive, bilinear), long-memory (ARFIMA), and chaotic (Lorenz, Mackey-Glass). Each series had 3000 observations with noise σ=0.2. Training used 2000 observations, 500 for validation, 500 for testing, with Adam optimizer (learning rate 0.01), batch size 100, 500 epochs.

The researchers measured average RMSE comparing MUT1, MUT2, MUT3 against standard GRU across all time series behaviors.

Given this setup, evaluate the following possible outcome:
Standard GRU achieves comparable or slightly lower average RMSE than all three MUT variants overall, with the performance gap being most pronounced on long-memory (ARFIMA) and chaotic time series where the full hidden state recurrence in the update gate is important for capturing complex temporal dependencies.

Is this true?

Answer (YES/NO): NO